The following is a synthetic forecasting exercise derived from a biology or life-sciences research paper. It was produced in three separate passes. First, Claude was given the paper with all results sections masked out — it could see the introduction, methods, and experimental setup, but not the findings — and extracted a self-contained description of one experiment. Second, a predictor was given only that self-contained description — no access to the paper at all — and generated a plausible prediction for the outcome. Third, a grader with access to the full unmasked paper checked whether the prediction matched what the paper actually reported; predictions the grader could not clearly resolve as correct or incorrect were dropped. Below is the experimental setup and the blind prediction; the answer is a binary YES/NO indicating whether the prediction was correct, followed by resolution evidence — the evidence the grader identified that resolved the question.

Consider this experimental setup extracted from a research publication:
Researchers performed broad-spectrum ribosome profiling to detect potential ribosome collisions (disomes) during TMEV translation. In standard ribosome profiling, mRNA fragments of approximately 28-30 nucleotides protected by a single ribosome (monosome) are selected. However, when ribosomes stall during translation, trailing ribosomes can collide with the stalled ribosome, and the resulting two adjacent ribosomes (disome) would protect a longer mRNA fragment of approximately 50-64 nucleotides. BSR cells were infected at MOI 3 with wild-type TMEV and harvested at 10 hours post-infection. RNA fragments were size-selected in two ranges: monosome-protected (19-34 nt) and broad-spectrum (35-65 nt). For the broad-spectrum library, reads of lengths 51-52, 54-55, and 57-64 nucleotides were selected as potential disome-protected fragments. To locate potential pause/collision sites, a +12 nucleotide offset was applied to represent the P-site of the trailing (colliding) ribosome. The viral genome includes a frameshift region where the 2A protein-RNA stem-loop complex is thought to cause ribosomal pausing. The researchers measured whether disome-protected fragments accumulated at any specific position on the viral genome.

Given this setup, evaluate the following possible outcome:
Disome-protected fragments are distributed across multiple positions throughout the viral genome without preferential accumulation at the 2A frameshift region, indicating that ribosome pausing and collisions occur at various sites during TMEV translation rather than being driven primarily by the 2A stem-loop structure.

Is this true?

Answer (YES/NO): NO